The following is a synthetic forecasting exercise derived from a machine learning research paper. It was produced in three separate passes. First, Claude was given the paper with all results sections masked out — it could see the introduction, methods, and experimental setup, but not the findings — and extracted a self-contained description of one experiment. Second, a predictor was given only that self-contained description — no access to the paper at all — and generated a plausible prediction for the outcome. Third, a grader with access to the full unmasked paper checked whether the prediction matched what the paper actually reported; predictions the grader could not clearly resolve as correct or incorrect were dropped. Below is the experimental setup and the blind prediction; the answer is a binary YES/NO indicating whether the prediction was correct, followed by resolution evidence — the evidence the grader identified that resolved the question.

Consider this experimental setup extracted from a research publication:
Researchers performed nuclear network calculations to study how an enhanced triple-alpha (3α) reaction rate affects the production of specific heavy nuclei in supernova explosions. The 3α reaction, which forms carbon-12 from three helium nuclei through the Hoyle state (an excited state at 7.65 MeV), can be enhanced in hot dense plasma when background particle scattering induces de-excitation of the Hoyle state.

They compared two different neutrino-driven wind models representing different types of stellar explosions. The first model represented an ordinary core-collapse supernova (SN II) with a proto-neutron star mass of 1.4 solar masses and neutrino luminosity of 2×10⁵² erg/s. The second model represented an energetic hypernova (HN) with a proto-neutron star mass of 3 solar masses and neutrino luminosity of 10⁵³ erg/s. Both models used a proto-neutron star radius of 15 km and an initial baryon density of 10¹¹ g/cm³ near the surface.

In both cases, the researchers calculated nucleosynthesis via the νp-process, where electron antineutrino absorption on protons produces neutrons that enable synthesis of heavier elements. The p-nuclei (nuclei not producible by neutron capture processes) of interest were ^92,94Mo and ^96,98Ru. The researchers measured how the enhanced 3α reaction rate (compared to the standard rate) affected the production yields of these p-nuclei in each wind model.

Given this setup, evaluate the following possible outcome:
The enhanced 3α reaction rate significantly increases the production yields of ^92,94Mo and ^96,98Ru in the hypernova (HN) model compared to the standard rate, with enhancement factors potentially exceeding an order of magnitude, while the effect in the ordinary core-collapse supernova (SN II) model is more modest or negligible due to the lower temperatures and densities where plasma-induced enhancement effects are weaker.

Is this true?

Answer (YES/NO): NO